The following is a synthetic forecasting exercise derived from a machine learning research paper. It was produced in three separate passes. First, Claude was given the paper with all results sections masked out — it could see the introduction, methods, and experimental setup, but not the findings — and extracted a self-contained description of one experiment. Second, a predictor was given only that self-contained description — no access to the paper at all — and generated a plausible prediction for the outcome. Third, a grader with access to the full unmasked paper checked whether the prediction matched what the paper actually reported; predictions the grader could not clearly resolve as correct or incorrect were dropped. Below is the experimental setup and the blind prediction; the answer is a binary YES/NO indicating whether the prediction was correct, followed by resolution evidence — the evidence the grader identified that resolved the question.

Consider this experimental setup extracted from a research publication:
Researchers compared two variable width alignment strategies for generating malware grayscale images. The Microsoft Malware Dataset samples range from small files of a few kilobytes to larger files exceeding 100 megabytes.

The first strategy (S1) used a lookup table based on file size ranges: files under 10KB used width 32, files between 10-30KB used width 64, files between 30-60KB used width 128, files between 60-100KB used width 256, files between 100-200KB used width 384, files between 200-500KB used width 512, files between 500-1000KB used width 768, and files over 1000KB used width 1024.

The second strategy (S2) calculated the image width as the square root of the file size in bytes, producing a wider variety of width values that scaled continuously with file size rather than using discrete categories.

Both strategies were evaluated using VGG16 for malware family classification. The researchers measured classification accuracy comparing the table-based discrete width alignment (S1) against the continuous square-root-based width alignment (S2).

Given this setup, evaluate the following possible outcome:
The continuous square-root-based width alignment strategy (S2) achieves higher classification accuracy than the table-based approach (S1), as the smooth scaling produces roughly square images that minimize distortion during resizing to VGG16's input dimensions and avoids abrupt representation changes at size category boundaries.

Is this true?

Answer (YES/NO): NO